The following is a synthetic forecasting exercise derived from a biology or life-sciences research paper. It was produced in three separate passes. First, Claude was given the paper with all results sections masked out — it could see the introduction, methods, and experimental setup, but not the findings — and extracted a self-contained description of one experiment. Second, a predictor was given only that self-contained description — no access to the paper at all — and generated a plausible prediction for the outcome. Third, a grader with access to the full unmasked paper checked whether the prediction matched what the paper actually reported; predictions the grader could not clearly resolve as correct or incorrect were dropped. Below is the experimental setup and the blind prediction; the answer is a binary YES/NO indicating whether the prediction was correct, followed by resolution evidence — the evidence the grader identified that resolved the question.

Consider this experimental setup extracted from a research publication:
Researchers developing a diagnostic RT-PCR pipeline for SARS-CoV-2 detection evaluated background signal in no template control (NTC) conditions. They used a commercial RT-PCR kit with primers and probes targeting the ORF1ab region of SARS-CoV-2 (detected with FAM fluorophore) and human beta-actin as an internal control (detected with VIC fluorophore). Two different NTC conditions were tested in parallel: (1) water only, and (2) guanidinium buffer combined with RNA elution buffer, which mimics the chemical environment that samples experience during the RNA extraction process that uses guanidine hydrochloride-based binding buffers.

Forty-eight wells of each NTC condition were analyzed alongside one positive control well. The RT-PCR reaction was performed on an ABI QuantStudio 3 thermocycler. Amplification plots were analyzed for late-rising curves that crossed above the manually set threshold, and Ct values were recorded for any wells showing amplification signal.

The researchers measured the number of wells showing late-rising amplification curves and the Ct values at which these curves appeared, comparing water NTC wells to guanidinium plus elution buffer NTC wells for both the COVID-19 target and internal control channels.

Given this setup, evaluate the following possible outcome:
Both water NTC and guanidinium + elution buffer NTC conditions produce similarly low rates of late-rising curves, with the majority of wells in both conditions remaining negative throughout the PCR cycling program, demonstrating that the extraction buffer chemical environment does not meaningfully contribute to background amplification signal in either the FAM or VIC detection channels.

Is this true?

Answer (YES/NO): NO